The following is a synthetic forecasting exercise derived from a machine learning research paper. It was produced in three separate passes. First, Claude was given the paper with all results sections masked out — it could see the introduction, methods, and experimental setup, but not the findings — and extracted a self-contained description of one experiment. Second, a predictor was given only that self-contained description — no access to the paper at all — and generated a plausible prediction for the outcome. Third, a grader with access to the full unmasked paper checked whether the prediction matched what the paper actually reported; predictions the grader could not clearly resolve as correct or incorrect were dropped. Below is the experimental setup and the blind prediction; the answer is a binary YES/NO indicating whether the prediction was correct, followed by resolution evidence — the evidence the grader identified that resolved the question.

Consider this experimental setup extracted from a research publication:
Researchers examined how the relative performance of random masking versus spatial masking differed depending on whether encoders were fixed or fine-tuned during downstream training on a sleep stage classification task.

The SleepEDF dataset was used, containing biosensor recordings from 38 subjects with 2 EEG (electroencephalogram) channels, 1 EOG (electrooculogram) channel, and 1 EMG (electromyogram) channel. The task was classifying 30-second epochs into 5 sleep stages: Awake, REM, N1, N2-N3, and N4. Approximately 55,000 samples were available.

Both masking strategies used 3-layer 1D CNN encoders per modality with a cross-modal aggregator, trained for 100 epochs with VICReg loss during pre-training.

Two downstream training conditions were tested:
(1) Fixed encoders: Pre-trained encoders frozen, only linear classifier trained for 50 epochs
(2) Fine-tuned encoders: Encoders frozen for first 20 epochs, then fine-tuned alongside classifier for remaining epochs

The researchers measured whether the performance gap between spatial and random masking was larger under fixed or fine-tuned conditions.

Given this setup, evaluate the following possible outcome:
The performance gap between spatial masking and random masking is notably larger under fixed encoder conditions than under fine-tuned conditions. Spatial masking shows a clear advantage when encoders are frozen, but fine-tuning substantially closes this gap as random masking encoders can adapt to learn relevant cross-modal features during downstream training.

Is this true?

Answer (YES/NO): YES